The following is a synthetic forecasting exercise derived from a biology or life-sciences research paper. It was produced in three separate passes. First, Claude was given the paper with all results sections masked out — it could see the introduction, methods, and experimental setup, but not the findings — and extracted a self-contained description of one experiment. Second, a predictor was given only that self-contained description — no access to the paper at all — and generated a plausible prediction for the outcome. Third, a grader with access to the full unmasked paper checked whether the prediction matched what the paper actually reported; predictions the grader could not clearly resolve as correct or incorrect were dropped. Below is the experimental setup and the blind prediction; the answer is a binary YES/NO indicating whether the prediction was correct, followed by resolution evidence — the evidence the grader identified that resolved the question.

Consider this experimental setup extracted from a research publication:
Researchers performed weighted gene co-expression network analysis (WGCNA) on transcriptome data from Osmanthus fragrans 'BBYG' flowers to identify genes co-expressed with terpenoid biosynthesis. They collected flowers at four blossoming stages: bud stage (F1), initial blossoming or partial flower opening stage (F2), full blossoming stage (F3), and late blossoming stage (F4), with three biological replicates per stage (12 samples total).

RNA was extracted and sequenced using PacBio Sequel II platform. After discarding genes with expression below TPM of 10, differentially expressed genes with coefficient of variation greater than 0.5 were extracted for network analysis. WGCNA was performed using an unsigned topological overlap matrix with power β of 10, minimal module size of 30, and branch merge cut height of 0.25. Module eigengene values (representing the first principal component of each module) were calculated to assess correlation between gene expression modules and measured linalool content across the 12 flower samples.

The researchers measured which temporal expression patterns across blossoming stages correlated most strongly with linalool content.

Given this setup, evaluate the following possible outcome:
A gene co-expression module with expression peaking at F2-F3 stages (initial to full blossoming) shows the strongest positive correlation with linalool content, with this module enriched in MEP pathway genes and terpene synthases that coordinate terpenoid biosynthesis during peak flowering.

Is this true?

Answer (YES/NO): NO